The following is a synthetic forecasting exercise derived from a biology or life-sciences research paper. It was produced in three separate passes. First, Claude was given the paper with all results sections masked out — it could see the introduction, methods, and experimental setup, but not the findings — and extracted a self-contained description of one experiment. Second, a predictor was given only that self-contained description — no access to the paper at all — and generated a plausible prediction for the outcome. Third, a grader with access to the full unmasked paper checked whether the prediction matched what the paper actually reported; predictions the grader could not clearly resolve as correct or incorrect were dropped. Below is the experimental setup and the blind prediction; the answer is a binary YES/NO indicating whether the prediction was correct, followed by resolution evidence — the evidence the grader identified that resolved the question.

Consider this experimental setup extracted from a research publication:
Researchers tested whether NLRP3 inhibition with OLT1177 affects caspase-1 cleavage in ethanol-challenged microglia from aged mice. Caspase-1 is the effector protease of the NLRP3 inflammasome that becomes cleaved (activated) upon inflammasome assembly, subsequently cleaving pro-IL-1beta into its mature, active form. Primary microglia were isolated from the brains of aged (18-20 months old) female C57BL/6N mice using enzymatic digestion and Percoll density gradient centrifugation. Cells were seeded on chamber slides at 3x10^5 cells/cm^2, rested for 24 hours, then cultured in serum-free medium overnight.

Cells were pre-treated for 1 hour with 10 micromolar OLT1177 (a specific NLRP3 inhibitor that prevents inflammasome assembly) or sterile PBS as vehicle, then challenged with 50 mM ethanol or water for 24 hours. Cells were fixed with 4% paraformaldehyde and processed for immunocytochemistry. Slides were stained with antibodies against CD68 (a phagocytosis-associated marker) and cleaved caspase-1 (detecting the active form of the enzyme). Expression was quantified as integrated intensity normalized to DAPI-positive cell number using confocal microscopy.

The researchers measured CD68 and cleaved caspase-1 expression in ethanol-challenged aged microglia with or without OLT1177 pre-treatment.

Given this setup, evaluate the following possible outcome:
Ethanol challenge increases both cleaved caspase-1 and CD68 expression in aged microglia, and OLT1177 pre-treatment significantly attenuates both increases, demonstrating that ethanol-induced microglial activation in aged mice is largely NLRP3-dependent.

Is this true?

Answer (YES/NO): NO